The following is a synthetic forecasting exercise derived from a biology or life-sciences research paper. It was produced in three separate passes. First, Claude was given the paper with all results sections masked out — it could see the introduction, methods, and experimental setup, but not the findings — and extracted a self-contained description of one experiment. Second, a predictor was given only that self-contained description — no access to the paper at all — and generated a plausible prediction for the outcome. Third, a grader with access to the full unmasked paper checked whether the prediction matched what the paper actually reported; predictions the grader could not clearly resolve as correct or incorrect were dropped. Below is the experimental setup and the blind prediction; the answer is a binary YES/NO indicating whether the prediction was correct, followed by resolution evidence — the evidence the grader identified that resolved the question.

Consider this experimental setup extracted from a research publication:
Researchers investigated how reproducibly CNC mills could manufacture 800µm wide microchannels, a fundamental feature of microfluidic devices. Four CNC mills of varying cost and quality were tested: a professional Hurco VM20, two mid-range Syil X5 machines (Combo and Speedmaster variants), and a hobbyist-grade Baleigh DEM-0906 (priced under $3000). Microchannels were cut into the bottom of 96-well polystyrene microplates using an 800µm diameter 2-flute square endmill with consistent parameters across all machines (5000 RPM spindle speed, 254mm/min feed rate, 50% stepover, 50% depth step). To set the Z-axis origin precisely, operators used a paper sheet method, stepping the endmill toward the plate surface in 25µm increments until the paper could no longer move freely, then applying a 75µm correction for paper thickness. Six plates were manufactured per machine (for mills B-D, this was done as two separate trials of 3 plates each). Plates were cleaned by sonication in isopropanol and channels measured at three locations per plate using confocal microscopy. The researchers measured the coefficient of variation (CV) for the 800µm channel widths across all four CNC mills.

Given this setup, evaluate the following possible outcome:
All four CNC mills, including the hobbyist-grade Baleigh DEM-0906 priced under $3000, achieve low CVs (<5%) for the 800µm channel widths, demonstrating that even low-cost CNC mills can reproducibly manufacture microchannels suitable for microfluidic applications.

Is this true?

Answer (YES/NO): YES